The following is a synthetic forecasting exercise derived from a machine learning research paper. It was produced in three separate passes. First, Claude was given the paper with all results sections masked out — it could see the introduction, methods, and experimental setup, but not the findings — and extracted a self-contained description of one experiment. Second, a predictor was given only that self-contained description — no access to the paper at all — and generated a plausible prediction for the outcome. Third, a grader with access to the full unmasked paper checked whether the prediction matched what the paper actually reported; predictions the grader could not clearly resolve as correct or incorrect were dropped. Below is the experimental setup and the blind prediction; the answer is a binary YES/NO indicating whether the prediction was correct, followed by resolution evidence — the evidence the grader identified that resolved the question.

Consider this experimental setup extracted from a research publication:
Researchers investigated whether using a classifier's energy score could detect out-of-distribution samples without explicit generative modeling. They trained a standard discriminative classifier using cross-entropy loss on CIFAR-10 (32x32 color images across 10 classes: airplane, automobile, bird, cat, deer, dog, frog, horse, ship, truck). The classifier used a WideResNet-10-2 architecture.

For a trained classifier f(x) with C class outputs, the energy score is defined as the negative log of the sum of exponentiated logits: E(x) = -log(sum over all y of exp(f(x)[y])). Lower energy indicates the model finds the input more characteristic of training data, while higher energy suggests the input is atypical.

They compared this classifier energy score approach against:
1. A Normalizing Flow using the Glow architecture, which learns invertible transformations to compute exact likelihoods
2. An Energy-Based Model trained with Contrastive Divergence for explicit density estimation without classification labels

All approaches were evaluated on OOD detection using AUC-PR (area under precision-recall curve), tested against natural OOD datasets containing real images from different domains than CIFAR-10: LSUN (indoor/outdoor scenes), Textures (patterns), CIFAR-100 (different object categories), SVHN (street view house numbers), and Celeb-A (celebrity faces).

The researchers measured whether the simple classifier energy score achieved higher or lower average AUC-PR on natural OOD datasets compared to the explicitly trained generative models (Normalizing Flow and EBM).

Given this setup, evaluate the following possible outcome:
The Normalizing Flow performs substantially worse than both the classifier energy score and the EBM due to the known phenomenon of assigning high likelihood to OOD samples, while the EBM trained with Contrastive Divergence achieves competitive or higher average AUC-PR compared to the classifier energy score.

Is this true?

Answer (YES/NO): NO